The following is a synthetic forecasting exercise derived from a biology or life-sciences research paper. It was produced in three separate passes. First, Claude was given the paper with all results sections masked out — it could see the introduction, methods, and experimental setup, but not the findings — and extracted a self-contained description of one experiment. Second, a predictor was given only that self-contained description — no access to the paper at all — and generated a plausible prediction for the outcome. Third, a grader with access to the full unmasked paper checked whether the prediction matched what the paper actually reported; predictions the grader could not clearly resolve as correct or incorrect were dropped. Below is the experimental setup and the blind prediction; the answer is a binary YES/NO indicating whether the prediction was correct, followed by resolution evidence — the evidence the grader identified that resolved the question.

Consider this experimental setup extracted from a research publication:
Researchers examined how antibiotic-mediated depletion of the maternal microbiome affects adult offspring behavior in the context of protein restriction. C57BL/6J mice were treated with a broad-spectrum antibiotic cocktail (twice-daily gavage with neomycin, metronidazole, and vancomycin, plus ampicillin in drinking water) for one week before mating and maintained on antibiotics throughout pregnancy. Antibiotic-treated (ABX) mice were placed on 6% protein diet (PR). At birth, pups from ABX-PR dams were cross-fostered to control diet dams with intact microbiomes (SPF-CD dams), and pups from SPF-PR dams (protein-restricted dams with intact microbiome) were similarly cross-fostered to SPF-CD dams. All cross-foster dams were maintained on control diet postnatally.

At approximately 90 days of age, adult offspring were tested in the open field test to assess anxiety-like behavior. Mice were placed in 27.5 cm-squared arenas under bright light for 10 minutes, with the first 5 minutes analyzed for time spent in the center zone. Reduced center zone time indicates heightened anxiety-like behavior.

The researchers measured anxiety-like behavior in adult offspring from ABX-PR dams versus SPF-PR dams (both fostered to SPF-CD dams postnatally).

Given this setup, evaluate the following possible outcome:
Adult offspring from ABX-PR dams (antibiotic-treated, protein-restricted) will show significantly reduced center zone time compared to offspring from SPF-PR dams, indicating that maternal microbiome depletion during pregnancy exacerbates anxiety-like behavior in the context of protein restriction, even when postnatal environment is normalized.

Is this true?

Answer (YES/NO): NO